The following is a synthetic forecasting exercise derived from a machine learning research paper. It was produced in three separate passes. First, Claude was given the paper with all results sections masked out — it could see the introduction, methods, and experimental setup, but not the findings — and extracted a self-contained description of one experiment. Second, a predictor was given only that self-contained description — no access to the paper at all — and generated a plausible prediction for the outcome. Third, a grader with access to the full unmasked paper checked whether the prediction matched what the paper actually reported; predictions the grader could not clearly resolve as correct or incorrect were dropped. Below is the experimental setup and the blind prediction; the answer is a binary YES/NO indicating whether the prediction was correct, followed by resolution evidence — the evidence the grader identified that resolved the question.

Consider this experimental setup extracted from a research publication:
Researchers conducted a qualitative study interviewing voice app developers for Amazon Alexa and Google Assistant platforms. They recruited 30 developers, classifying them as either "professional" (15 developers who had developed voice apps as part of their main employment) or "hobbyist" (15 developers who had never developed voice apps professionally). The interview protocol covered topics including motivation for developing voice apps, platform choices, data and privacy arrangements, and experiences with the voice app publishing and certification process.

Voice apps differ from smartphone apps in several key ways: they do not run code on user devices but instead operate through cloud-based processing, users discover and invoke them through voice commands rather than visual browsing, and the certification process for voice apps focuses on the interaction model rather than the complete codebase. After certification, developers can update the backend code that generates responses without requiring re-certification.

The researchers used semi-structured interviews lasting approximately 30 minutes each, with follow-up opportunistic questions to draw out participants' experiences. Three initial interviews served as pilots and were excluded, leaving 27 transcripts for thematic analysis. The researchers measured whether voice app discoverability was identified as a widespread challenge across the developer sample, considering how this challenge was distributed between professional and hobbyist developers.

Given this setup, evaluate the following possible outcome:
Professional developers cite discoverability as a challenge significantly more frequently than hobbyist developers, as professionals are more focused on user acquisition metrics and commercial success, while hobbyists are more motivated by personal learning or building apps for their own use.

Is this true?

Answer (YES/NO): NO